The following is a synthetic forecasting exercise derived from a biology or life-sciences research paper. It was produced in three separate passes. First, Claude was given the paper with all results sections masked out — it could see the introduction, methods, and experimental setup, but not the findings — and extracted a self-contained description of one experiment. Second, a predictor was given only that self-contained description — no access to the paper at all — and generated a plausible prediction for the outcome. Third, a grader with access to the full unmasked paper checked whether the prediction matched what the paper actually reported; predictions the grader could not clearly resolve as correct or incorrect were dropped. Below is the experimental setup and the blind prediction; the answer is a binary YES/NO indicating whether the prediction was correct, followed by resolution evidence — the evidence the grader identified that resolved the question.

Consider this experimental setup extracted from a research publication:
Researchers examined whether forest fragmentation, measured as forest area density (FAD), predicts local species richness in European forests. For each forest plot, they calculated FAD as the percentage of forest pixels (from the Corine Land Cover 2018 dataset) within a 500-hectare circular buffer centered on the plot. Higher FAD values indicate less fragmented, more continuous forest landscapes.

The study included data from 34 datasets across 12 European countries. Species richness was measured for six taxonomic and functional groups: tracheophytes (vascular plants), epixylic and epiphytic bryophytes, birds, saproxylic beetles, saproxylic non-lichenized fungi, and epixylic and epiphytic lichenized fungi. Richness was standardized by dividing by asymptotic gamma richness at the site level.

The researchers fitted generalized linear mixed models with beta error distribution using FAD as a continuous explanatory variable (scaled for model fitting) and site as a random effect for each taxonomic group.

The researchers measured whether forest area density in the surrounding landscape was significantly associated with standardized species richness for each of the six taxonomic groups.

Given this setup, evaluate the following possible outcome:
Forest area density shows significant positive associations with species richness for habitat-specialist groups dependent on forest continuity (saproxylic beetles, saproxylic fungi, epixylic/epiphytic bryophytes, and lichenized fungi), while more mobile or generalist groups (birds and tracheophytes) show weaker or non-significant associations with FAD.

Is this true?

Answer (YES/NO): NO